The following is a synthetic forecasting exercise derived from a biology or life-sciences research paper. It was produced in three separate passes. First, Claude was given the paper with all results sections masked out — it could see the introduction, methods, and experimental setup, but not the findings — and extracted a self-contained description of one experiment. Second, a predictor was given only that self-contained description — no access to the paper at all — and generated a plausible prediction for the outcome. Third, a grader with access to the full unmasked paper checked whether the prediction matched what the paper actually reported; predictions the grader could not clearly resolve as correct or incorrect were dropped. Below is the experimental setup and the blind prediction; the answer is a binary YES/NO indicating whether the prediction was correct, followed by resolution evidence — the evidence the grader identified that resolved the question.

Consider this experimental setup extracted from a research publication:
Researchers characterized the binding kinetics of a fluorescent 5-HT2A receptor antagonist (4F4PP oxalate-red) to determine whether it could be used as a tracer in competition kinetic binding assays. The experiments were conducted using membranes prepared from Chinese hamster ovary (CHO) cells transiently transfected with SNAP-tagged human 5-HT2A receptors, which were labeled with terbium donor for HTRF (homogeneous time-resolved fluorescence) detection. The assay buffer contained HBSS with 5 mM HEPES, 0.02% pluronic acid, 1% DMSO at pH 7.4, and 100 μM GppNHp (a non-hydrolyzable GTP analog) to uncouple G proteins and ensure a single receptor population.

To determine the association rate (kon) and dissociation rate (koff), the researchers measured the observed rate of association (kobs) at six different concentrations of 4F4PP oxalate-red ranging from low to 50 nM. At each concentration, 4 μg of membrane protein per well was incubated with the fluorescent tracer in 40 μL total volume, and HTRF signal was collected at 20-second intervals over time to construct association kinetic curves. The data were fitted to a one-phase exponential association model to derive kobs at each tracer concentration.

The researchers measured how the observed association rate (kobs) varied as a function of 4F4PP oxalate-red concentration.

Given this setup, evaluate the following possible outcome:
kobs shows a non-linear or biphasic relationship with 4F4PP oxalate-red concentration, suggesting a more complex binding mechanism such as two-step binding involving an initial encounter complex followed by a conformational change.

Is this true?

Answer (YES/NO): NO